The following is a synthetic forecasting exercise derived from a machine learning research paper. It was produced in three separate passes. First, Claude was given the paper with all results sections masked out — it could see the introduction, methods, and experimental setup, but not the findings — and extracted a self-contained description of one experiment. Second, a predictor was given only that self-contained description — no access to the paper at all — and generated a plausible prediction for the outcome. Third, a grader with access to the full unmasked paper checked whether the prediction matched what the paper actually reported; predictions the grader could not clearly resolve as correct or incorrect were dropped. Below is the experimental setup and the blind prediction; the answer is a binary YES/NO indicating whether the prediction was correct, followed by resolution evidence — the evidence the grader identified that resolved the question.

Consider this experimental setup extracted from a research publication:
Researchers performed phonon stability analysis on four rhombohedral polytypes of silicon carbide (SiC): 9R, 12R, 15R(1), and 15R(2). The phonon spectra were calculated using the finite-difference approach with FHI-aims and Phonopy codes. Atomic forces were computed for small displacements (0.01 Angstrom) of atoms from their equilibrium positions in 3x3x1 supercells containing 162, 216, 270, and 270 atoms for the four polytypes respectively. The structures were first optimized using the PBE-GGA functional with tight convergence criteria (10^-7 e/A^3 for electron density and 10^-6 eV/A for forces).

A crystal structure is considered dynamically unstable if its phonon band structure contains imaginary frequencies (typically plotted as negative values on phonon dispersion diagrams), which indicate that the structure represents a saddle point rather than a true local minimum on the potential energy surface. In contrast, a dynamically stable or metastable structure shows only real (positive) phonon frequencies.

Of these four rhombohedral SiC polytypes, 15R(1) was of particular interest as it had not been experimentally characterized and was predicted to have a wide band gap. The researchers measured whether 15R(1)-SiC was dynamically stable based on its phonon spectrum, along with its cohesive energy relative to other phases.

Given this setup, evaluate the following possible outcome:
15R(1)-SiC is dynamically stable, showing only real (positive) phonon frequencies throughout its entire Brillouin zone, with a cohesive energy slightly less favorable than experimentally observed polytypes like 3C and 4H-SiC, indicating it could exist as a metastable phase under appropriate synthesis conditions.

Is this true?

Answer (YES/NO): YES